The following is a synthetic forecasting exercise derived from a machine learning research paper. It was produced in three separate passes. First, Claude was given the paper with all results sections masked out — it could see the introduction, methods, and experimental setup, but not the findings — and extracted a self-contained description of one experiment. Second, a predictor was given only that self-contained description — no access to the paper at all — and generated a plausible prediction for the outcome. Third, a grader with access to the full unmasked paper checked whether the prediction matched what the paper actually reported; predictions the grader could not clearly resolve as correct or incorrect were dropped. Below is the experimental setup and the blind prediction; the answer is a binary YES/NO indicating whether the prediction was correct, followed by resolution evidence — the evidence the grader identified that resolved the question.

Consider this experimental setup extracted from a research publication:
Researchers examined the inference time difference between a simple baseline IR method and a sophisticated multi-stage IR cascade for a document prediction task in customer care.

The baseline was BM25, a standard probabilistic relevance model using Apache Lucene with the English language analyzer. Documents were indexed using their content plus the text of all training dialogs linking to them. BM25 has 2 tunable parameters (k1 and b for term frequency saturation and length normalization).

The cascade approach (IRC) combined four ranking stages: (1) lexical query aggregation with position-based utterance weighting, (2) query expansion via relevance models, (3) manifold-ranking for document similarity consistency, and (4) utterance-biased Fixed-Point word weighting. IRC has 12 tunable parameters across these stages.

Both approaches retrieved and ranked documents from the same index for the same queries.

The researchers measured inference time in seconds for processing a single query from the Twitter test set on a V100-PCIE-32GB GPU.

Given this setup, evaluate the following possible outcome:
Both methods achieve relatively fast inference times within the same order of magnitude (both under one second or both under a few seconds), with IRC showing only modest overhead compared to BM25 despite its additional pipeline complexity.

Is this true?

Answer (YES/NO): YES